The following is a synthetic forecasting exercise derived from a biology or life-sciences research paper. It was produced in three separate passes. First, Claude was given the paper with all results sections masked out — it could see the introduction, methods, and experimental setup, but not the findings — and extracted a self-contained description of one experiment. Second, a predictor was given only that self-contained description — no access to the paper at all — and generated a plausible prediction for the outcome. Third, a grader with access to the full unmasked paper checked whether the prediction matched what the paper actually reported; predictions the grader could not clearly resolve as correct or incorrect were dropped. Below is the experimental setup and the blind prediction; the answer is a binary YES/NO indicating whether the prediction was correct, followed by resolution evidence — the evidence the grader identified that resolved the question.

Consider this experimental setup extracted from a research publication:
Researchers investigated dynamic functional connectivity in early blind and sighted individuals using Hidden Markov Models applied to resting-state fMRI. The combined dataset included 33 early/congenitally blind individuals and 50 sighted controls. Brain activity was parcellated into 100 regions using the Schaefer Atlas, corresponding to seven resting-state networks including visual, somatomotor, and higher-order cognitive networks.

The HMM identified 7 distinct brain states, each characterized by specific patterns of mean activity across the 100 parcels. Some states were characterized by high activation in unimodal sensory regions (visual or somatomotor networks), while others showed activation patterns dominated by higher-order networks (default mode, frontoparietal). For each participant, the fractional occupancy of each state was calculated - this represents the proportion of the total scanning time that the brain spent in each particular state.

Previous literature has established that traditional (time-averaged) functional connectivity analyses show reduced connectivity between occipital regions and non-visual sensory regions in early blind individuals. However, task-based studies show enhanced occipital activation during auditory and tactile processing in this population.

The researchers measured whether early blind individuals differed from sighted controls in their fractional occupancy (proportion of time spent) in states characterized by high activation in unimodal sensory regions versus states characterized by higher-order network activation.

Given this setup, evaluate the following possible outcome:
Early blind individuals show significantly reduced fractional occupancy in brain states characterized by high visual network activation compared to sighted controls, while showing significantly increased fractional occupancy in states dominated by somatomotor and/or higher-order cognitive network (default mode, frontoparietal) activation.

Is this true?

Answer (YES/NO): NO